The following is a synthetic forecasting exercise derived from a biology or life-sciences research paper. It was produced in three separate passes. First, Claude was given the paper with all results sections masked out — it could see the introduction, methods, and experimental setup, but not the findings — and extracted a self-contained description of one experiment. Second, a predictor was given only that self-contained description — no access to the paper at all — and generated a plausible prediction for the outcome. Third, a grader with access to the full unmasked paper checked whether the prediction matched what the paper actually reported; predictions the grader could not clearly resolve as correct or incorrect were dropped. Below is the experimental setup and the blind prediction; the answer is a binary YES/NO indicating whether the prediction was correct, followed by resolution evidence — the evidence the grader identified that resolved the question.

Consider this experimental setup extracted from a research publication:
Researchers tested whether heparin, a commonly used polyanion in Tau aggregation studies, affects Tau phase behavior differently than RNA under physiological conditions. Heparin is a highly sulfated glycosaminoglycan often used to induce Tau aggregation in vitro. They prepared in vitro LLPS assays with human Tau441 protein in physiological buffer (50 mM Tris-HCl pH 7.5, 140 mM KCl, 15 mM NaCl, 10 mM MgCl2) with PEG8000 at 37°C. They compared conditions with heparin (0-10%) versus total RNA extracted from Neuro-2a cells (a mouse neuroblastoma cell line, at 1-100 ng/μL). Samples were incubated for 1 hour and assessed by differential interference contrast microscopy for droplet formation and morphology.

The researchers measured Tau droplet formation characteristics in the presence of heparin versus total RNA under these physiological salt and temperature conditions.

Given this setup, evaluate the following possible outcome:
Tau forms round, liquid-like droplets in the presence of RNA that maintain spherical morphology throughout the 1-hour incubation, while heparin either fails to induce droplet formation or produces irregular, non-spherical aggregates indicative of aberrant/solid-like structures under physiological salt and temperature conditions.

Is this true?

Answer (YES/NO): NO